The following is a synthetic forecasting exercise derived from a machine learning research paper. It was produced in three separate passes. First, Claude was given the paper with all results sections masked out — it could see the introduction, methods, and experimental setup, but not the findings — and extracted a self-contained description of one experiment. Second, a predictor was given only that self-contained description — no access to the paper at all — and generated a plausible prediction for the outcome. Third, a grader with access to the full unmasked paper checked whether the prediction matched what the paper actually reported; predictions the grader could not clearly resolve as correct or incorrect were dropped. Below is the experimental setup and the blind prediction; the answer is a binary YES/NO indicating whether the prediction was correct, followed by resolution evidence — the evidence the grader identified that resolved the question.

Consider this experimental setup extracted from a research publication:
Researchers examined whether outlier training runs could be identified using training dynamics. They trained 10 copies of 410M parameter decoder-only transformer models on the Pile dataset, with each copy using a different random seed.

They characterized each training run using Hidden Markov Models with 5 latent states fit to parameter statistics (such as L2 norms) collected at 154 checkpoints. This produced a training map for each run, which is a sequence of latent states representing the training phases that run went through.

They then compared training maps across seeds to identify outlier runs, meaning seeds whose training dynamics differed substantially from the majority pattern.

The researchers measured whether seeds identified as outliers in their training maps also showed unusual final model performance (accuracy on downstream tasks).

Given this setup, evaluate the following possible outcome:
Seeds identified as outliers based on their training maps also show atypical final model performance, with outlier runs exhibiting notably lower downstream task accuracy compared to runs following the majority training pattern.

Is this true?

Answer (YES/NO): YES